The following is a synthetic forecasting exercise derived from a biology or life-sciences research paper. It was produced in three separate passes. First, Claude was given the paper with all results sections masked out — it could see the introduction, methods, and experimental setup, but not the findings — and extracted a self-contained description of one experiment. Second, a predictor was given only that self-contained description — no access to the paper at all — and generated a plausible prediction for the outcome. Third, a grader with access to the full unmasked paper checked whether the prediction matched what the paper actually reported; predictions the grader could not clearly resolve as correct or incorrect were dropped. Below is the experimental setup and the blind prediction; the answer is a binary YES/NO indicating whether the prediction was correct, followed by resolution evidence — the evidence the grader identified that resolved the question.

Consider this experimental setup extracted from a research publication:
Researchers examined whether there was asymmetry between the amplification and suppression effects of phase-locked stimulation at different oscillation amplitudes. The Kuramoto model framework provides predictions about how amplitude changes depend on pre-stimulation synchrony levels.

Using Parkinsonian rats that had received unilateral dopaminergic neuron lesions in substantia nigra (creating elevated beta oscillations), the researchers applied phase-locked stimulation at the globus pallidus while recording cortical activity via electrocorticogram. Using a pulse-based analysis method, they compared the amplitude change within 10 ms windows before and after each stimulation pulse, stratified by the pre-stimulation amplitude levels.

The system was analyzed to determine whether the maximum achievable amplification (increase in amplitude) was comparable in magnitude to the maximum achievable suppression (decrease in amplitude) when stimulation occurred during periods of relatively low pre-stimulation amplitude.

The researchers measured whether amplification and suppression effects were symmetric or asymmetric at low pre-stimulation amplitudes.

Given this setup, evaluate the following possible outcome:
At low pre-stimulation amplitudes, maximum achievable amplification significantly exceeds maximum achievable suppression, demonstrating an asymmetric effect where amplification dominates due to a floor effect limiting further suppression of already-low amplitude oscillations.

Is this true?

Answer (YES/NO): YES